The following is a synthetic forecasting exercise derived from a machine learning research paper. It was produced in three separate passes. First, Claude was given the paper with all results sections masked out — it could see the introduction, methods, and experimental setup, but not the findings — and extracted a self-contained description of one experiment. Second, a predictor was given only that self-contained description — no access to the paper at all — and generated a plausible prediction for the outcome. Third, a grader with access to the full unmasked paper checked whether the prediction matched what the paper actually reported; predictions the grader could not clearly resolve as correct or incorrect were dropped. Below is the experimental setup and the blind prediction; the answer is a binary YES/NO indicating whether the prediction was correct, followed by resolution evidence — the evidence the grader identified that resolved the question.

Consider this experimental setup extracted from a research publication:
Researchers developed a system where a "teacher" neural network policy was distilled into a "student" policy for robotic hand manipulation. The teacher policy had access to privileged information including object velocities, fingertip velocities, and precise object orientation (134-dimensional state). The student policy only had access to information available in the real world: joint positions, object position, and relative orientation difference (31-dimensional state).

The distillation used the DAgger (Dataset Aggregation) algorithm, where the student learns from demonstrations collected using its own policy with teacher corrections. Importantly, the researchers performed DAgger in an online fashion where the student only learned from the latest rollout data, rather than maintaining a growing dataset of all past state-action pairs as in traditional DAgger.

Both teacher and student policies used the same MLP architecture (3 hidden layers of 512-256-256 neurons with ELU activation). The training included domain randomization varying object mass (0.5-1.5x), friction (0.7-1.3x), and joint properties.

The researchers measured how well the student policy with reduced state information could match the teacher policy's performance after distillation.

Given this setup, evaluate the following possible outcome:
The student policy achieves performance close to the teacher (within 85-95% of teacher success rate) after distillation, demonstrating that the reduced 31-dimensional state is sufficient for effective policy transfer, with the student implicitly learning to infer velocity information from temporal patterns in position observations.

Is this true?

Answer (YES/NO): NO